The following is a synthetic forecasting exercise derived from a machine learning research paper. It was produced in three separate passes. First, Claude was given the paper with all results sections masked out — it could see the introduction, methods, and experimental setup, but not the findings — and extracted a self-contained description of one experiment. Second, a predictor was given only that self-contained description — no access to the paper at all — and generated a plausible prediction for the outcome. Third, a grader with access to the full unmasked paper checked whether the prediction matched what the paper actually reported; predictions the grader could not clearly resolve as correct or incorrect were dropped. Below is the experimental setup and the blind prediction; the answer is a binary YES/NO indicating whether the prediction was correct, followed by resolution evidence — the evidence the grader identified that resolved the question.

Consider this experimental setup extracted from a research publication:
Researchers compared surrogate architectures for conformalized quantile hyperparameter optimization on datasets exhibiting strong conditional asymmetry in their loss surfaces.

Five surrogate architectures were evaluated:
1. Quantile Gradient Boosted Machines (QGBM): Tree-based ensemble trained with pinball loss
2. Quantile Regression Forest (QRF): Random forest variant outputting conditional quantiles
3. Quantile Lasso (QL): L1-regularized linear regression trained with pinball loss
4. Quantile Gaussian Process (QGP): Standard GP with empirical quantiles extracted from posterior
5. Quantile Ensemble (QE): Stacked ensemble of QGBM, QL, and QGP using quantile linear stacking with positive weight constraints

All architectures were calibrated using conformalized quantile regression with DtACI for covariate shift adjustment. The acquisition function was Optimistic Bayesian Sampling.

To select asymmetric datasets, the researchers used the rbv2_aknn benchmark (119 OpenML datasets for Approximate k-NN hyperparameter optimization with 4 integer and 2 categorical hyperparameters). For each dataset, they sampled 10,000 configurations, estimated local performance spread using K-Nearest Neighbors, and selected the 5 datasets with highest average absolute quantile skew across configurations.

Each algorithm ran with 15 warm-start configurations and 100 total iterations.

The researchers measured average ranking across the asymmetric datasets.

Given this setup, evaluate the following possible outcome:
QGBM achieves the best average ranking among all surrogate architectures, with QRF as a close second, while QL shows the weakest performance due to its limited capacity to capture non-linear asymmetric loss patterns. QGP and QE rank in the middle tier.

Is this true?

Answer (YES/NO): NO